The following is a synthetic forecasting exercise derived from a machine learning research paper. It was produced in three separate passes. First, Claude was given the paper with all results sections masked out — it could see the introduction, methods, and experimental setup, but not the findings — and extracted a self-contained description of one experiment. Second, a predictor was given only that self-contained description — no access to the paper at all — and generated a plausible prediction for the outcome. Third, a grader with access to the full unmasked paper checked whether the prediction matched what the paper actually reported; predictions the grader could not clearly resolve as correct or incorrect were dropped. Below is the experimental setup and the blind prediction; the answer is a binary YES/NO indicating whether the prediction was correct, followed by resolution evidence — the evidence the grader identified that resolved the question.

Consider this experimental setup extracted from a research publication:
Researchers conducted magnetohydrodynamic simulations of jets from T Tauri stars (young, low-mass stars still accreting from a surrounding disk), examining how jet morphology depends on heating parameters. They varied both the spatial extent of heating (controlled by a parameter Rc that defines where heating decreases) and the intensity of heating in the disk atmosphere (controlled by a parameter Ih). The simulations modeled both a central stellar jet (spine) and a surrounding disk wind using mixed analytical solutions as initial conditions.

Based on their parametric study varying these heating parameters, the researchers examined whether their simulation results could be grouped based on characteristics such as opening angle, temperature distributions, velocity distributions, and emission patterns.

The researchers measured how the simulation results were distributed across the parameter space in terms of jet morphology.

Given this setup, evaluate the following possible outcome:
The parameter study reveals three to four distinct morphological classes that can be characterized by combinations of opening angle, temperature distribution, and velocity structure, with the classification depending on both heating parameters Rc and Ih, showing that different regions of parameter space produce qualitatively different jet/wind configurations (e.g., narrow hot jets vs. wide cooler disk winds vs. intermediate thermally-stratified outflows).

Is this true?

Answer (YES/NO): NO